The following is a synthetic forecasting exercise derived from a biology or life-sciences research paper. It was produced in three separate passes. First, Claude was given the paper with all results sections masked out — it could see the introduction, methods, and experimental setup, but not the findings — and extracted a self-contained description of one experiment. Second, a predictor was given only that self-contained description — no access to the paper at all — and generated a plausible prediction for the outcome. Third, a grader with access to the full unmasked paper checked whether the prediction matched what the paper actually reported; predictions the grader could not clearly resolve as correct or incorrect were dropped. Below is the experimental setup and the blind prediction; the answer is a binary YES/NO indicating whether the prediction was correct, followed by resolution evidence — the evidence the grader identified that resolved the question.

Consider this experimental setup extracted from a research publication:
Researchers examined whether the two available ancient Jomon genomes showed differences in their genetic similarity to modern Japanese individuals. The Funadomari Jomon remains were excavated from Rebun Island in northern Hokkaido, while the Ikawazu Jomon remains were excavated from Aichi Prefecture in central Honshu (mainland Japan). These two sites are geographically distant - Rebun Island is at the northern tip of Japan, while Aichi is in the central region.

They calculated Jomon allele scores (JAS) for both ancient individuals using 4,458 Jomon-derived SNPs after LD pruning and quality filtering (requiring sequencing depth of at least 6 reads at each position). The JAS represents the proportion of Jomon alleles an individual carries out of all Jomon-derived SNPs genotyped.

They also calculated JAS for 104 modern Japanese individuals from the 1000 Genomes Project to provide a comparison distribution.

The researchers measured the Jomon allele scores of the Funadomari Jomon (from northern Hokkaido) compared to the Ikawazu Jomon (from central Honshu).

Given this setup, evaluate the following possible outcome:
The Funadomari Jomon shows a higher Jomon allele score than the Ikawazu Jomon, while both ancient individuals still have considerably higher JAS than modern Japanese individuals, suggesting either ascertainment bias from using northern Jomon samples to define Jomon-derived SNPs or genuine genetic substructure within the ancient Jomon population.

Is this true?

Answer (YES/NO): YES